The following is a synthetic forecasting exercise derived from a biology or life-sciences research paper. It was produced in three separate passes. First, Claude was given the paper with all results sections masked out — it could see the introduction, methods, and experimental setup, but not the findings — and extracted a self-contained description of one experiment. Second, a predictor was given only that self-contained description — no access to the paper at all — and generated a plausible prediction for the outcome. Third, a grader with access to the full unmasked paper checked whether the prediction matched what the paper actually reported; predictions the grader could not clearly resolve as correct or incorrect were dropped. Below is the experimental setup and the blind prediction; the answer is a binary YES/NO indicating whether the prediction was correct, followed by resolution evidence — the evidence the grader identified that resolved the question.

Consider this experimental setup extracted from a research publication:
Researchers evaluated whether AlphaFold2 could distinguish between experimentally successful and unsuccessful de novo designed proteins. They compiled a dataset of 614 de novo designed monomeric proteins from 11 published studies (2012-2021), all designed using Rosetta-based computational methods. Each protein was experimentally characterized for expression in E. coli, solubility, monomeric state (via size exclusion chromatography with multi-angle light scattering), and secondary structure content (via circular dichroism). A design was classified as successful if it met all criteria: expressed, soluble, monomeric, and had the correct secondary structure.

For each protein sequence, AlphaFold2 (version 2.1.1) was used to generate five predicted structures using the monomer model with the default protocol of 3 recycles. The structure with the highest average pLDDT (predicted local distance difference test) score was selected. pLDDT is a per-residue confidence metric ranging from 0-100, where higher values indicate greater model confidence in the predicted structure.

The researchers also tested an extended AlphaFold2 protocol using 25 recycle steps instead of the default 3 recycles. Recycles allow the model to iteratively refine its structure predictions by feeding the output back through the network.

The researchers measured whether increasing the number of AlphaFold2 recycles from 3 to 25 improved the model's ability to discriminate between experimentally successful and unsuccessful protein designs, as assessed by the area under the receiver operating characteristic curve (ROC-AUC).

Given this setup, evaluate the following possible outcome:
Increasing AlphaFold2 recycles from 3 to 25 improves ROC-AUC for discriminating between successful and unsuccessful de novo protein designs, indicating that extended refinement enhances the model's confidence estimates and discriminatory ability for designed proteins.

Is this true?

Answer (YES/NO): NO